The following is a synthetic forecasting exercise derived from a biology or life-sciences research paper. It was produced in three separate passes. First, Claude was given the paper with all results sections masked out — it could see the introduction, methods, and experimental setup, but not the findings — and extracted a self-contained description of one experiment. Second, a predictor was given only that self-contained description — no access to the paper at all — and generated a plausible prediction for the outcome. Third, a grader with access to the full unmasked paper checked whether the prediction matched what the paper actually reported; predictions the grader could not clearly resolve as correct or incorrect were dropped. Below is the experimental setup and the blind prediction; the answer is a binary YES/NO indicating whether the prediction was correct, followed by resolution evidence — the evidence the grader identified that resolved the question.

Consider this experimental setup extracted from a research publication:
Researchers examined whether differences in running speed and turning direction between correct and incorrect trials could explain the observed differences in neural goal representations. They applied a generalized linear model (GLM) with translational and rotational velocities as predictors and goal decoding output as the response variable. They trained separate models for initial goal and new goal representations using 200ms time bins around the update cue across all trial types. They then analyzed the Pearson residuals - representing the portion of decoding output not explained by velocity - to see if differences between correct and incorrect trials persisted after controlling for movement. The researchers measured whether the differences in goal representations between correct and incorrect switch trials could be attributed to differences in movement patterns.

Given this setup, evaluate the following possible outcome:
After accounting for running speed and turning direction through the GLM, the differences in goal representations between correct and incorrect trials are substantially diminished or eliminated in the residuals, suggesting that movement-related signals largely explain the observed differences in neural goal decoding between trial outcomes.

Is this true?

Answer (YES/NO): NO